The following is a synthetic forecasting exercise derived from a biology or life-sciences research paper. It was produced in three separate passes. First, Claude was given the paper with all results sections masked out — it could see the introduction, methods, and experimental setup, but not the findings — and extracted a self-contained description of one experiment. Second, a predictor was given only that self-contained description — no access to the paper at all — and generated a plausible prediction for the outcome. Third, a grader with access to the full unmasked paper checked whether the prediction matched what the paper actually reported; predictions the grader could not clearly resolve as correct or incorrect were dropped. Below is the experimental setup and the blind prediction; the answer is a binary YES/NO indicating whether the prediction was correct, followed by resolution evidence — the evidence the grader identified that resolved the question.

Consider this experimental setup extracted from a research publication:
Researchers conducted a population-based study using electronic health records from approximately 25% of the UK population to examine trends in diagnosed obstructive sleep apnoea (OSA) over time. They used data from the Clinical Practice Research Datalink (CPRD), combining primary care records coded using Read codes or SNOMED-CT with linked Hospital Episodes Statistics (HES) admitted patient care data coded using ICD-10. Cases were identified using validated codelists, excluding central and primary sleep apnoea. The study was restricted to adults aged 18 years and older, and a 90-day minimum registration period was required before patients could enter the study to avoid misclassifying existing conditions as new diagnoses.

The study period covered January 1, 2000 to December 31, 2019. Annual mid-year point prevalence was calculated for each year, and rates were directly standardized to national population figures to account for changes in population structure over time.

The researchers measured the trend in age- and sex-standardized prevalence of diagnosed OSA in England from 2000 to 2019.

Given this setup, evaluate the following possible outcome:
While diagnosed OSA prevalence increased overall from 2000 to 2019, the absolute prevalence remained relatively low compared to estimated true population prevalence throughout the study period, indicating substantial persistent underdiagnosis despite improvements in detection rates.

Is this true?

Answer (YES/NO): YES